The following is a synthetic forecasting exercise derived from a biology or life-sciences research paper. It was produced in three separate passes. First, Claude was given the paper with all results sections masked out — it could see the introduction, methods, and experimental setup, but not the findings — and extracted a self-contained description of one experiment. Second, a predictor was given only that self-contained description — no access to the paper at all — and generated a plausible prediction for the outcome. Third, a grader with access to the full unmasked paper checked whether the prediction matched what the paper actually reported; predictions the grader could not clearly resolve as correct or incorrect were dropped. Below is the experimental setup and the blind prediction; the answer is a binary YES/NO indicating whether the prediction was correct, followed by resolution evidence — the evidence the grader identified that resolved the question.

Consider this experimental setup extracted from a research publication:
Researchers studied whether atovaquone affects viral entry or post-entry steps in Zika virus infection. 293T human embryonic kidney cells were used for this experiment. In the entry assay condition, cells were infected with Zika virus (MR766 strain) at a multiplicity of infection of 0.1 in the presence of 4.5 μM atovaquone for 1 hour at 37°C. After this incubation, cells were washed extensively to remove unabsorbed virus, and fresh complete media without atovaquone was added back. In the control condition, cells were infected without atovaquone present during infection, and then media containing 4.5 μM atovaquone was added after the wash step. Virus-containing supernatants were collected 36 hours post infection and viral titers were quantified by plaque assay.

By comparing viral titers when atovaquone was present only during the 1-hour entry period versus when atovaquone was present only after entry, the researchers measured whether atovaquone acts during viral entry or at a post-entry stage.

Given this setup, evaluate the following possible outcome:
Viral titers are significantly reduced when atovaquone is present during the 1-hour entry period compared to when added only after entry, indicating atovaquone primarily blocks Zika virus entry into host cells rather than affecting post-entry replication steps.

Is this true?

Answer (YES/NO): NO